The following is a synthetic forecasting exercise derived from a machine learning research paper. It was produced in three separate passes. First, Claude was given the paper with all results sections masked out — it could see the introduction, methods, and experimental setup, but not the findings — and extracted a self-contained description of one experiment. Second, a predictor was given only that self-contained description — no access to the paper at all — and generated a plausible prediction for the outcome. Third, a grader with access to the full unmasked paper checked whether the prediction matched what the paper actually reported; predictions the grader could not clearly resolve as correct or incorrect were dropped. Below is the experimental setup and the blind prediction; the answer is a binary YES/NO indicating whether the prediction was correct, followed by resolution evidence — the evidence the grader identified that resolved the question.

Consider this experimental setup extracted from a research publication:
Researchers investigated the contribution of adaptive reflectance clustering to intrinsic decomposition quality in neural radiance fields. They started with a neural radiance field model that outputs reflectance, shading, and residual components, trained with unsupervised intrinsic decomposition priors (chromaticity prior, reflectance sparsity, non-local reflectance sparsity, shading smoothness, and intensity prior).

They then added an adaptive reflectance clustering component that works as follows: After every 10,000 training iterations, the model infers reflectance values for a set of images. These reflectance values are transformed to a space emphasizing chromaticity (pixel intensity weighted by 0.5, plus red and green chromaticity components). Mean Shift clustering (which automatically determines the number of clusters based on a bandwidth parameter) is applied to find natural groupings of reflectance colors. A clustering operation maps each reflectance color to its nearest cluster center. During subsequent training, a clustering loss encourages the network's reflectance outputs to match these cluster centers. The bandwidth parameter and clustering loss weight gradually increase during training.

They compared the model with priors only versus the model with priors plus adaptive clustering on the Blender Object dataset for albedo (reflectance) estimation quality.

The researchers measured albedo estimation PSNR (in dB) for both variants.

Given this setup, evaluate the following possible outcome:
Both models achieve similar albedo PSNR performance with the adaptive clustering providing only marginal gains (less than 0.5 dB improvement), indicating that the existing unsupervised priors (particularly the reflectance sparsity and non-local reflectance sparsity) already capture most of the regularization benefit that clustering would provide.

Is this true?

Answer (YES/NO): NO